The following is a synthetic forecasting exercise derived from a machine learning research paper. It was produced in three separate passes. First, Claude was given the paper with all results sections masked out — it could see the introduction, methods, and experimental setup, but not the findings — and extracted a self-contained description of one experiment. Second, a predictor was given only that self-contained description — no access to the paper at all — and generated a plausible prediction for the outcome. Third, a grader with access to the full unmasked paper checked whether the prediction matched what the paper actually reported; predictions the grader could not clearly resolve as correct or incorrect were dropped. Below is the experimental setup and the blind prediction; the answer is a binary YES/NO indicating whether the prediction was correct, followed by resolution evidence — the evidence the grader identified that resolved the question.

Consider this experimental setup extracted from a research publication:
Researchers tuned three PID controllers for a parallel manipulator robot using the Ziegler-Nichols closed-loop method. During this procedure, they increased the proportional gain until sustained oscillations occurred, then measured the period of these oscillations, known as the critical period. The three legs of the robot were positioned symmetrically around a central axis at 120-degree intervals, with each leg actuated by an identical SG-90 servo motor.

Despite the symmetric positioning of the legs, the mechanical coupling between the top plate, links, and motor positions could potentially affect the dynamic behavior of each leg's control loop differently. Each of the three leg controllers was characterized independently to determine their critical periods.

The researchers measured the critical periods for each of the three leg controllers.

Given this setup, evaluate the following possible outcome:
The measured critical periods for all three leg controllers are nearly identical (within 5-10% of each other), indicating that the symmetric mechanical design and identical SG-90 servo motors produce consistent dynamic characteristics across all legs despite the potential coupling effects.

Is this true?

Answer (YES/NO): NO